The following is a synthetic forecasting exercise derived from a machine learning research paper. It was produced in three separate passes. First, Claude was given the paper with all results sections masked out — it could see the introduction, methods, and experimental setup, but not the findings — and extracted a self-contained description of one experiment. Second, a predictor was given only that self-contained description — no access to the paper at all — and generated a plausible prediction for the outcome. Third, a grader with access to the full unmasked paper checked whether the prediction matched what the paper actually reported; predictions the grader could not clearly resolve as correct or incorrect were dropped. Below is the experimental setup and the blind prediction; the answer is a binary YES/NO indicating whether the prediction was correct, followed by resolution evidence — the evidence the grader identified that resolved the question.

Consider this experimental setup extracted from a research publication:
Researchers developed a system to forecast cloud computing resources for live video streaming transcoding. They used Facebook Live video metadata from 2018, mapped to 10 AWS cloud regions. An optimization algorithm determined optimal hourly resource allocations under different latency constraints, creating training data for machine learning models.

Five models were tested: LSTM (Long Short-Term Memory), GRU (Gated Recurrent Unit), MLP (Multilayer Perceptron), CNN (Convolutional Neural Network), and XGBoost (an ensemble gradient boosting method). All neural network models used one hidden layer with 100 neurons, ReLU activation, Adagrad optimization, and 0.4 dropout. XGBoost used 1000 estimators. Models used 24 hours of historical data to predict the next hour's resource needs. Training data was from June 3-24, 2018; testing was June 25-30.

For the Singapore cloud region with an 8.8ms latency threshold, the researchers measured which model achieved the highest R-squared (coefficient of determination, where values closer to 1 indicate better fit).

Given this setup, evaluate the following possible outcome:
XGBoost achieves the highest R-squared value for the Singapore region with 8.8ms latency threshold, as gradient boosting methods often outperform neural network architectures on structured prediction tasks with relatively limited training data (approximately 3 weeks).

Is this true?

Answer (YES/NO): NO